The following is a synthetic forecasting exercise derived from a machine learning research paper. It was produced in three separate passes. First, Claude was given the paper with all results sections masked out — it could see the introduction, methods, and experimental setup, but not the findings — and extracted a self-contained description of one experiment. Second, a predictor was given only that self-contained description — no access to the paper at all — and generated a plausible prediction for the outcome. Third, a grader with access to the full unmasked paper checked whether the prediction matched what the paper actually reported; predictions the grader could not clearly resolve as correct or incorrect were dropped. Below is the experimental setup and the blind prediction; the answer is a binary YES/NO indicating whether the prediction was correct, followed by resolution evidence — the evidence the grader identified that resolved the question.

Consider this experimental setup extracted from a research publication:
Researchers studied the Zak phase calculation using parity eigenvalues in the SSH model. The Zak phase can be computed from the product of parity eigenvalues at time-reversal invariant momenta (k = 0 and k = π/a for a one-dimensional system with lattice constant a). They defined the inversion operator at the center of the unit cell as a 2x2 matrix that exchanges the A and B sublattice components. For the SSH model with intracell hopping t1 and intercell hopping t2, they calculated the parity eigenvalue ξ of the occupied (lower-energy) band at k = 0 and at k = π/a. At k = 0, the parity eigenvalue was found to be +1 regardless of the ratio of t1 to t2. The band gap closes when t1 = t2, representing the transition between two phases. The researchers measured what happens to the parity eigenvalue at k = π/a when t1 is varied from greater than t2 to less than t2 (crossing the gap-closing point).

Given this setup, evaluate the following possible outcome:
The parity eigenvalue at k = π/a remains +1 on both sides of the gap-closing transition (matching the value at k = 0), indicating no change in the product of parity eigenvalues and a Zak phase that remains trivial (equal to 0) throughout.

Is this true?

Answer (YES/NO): NO